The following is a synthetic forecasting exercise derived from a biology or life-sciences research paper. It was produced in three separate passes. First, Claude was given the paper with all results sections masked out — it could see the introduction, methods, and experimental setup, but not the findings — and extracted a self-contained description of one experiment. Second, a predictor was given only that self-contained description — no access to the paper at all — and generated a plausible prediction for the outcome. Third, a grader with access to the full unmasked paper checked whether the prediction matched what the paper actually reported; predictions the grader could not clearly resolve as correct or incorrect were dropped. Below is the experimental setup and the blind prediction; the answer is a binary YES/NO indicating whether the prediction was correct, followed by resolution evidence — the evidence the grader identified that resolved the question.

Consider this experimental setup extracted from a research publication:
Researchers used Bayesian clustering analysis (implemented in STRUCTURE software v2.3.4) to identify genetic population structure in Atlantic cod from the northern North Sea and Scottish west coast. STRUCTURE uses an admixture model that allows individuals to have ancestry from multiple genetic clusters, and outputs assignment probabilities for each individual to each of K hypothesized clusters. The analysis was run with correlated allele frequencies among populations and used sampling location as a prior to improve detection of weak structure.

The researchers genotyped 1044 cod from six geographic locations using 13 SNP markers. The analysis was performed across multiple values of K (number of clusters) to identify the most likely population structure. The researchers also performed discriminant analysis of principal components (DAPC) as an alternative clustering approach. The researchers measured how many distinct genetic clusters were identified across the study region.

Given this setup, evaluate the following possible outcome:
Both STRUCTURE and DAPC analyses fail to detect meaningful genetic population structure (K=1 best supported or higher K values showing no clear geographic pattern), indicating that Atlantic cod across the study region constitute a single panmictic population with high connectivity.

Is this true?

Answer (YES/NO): NO